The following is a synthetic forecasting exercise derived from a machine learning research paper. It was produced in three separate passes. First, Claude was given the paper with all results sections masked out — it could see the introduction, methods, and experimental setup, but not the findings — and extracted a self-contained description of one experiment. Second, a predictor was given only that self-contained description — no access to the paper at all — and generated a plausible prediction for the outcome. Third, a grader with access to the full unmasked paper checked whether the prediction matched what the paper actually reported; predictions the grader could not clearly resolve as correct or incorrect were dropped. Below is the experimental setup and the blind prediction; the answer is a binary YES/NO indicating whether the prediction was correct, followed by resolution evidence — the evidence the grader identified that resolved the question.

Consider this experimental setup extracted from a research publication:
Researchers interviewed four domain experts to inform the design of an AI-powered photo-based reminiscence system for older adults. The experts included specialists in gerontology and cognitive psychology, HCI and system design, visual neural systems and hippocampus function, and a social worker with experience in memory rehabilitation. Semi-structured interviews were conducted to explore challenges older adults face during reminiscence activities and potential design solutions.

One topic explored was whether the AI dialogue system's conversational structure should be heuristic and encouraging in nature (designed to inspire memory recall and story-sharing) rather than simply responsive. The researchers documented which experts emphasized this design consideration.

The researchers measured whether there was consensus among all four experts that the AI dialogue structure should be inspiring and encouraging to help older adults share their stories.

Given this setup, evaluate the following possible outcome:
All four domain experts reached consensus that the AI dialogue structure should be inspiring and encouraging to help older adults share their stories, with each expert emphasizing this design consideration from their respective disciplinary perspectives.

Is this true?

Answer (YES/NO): NO